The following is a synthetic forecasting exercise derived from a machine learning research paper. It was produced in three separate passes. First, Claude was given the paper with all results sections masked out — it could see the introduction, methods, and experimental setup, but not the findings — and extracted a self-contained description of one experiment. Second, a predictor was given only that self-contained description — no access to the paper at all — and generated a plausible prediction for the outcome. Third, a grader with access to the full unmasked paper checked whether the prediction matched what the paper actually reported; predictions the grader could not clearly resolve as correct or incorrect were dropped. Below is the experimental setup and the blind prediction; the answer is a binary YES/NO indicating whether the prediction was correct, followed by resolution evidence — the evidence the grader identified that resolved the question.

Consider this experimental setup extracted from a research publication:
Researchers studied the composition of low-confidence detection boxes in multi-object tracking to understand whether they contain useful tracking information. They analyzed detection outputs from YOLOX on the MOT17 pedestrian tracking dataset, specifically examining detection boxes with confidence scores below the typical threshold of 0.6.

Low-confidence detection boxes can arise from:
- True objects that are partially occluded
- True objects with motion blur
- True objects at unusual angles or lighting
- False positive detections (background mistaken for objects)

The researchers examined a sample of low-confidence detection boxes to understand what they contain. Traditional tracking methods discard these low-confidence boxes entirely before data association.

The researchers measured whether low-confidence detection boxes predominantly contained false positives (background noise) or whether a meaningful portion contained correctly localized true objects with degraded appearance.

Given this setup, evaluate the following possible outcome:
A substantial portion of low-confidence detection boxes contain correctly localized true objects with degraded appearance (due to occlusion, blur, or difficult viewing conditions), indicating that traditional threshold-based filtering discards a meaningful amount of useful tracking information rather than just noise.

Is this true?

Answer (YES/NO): YES